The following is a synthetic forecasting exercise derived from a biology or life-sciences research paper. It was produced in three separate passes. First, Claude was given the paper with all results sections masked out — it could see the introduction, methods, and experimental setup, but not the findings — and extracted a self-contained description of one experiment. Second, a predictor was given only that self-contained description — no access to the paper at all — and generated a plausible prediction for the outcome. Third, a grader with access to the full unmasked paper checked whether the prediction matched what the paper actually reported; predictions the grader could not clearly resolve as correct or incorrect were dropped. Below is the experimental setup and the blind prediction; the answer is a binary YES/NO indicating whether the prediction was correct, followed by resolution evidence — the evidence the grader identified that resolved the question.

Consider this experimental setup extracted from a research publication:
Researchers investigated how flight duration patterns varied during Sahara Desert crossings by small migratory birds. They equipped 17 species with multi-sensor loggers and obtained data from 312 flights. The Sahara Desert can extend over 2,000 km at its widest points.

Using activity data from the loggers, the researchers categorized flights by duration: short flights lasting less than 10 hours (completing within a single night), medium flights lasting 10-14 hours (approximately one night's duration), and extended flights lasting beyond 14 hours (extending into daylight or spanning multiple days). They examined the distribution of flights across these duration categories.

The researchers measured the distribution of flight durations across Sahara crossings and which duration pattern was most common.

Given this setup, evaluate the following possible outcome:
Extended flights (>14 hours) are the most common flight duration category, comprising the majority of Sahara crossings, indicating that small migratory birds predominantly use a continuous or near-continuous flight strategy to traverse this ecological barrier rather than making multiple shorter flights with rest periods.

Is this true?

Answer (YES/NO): NO